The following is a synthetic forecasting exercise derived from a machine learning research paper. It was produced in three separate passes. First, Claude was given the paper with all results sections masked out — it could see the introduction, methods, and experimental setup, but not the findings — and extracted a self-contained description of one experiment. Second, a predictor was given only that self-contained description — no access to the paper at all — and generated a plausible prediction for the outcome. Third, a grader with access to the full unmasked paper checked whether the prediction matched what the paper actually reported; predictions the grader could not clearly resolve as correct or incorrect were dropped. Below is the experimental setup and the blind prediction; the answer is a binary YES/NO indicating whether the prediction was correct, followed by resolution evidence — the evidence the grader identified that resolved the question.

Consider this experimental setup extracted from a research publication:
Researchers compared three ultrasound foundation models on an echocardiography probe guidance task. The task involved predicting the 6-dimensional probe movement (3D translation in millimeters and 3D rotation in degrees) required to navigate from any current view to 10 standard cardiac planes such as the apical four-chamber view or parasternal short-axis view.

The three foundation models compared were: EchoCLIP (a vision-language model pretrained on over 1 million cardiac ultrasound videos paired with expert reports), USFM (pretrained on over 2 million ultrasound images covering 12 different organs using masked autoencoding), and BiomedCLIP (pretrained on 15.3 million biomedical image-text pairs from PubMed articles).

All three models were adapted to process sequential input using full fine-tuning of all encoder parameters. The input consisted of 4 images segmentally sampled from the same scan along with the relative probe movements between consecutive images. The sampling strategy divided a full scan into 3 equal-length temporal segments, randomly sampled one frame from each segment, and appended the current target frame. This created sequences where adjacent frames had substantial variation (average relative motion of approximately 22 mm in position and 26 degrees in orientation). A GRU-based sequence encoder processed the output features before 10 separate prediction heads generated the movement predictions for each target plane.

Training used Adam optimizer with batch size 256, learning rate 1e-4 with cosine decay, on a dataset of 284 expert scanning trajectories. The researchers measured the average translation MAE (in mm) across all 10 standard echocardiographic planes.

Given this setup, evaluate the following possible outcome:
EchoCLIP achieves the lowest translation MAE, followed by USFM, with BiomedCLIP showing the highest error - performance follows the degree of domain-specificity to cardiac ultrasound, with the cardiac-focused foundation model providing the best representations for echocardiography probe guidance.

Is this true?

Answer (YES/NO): YES